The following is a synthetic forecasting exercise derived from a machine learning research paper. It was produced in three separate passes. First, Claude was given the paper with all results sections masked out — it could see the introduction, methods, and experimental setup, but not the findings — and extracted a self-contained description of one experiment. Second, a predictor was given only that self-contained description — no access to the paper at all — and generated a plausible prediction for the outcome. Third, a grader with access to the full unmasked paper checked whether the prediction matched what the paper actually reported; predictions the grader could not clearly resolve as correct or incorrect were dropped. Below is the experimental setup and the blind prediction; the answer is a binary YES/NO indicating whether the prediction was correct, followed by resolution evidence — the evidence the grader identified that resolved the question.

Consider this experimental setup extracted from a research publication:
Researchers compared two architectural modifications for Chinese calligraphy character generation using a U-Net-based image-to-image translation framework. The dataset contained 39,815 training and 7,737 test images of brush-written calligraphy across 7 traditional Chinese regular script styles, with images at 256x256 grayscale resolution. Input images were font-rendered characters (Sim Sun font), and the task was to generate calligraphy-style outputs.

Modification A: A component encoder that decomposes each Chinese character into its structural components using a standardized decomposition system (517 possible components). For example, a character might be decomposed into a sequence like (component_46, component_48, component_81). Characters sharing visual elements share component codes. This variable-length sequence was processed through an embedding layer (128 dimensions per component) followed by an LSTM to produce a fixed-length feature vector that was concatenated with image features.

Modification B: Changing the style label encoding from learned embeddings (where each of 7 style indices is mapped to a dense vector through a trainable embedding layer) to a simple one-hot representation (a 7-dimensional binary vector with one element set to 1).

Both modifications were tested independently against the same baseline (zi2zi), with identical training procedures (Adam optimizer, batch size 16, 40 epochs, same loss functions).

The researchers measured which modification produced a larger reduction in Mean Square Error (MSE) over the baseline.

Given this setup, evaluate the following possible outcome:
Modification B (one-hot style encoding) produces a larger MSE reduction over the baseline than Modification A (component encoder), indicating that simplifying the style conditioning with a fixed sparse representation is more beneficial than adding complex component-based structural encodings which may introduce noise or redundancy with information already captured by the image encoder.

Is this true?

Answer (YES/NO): NO